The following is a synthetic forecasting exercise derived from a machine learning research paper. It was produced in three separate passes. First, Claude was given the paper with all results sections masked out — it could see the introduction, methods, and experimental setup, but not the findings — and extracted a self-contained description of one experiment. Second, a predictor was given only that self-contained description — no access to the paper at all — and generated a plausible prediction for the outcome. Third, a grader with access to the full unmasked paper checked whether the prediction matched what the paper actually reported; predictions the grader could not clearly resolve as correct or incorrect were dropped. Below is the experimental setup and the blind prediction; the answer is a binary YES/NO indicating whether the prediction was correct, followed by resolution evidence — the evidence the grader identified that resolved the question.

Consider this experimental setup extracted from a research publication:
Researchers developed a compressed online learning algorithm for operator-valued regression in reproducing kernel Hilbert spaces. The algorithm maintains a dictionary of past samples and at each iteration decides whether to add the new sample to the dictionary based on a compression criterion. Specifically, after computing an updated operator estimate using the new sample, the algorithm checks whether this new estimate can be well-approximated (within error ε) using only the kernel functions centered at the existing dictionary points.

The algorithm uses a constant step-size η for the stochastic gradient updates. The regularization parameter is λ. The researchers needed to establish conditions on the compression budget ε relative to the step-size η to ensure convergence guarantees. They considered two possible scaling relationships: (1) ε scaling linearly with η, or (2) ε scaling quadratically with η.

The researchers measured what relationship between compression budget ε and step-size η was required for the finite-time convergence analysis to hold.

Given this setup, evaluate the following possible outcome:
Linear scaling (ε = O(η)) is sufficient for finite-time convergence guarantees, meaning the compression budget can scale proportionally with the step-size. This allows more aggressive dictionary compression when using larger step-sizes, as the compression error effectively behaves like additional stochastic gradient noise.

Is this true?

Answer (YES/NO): NO